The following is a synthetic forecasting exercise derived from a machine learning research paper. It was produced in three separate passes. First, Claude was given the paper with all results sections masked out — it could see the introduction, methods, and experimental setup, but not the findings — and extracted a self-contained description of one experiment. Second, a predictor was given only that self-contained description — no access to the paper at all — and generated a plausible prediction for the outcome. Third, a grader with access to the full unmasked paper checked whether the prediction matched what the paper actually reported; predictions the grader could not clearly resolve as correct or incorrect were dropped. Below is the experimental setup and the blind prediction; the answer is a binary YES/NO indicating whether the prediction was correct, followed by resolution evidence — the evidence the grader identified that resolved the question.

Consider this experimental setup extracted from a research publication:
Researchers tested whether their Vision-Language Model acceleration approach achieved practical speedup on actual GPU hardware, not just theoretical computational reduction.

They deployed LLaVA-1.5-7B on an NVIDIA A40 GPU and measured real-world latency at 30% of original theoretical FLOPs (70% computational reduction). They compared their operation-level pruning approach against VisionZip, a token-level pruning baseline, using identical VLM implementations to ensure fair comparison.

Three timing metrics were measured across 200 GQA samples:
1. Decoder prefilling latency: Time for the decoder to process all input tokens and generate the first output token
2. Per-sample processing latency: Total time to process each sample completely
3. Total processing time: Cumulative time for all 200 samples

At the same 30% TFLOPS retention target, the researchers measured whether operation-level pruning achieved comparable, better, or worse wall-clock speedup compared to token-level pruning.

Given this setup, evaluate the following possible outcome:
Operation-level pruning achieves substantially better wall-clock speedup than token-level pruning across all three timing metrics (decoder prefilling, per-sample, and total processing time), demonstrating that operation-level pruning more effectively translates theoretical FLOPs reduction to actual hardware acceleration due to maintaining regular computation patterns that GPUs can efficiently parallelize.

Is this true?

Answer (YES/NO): NO